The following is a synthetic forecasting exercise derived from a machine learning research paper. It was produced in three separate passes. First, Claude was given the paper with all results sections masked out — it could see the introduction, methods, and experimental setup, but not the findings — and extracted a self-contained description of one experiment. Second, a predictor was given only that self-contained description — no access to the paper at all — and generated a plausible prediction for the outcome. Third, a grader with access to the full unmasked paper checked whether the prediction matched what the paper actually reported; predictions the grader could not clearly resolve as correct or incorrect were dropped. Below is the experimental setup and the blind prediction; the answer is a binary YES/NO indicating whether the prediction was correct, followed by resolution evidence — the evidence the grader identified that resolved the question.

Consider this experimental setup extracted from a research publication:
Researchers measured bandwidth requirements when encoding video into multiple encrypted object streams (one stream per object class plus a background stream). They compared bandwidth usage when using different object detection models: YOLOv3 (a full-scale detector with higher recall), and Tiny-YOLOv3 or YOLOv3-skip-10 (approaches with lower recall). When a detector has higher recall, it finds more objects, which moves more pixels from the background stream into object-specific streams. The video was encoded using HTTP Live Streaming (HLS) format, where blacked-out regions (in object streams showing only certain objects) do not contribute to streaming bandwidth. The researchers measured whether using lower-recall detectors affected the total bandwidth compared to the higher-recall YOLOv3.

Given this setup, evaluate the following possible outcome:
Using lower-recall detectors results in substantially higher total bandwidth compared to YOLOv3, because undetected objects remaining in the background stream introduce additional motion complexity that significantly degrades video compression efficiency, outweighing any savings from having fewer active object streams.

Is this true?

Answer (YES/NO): NO